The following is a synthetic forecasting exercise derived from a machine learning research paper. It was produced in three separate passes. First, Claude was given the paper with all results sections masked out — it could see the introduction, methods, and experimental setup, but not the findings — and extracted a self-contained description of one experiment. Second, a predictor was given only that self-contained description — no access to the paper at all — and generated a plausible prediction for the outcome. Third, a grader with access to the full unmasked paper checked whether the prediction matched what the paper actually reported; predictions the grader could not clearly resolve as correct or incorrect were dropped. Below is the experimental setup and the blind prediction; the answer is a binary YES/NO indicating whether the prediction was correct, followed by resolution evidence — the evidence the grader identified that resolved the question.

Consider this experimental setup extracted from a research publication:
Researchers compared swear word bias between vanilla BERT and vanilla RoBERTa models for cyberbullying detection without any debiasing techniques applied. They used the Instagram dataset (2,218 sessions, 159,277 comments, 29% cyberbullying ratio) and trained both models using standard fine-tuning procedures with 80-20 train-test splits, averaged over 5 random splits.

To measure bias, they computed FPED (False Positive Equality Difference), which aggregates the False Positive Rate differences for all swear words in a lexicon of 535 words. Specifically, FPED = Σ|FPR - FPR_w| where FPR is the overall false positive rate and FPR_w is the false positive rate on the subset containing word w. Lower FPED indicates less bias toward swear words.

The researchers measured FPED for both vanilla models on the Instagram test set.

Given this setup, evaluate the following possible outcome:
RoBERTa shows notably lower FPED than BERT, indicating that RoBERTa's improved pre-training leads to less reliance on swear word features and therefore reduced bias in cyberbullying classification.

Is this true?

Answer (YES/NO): YES